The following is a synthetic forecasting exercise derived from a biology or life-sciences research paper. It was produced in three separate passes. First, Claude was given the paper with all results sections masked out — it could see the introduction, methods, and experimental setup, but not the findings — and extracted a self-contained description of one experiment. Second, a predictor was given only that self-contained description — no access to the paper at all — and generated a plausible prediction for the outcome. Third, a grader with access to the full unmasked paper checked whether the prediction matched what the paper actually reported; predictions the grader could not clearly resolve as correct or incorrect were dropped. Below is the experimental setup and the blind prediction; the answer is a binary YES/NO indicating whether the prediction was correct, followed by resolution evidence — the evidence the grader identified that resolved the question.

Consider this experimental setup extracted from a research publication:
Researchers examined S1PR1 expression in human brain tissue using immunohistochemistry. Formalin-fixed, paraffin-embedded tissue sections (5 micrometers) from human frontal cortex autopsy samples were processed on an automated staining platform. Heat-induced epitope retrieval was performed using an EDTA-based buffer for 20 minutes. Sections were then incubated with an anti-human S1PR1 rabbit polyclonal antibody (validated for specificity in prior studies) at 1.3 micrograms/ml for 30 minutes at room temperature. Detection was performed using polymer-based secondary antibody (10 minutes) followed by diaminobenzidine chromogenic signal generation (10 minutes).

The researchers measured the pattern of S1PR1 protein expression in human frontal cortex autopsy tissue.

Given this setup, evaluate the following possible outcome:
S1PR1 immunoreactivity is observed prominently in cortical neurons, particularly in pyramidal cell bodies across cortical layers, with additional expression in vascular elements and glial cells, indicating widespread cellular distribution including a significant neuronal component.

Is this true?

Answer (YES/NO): NO